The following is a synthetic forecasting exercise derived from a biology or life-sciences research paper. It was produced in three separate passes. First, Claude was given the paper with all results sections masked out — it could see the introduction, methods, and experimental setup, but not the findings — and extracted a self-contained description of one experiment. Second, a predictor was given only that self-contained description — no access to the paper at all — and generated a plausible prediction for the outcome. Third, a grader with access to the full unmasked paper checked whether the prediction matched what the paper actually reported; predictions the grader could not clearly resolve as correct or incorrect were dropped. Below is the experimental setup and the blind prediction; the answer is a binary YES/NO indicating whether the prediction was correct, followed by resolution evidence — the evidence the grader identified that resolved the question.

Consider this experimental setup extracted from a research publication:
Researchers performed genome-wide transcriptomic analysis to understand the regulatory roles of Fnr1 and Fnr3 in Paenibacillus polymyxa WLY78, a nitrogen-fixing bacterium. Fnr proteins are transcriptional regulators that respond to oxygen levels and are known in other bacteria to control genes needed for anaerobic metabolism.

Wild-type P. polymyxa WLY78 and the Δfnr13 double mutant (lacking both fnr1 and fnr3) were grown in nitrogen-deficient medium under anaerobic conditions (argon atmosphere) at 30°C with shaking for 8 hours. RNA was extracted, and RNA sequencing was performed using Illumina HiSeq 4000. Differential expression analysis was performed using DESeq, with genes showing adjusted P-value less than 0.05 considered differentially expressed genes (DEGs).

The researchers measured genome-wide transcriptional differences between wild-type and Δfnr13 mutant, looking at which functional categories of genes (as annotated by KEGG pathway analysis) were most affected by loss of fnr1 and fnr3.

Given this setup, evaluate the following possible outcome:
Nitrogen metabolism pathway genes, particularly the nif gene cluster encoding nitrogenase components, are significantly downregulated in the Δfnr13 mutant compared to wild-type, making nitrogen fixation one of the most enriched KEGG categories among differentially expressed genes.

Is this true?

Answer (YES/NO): YES